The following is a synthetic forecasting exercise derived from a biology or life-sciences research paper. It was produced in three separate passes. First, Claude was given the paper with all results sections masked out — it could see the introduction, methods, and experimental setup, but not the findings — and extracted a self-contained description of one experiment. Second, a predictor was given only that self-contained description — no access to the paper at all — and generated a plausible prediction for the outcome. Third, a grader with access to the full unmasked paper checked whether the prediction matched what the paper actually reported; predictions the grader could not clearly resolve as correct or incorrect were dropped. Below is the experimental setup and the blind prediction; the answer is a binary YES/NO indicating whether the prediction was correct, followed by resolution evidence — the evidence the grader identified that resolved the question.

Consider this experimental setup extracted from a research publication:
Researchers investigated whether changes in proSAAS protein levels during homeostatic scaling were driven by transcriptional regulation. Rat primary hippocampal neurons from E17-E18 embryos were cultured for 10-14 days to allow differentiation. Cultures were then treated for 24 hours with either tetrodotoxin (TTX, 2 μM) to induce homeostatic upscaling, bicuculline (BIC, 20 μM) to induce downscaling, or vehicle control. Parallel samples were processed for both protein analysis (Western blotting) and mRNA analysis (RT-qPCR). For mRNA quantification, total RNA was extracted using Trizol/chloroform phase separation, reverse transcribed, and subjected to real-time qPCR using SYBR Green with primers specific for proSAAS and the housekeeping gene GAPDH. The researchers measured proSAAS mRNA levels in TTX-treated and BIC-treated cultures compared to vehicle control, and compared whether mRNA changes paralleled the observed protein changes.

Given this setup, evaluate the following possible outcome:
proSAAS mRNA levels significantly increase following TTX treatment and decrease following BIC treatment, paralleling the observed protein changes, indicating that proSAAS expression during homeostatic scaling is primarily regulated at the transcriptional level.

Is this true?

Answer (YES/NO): NO